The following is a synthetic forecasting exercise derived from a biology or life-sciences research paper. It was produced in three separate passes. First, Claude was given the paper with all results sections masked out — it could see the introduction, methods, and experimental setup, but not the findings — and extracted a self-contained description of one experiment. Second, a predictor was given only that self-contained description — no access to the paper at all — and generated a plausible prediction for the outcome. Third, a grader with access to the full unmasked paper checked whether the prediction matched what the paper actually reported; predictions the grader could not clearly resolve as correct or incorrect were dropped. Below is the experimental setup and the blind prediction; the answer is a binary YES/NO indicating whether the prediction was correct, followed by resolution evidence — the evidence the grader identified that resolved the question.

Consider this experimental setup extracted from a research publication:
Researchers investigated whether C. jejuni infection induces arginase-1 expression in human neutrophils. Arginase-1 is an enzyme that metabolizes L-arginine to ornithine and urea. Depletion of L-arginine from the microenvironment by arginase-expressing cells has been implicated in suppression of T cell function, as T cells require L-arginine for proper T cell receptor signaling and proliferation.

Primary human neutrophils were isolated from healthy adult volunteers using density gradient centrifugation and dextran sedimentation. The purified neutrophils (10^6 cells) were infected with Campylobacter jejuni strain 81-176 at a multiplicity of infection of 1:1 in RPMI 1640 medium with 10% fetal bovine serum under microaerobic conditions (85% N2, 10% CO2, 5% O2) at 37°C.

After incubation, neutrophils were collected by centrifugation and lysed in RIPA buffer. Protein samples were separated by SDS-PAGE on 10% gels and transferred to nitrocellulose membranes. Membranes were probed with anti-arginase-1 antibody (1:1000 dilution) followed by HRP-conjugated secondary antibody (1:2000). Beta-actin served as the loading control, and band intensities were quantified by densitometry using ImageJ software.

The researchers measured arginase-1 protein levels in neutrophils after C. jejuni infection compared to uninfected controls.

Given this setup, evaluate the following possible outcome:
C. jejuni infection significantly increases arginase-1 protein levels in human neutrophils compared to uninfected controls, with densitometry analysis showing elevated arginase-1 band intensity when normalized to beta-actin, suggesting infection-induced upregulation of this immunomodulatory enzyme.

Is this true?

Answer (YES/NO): YES